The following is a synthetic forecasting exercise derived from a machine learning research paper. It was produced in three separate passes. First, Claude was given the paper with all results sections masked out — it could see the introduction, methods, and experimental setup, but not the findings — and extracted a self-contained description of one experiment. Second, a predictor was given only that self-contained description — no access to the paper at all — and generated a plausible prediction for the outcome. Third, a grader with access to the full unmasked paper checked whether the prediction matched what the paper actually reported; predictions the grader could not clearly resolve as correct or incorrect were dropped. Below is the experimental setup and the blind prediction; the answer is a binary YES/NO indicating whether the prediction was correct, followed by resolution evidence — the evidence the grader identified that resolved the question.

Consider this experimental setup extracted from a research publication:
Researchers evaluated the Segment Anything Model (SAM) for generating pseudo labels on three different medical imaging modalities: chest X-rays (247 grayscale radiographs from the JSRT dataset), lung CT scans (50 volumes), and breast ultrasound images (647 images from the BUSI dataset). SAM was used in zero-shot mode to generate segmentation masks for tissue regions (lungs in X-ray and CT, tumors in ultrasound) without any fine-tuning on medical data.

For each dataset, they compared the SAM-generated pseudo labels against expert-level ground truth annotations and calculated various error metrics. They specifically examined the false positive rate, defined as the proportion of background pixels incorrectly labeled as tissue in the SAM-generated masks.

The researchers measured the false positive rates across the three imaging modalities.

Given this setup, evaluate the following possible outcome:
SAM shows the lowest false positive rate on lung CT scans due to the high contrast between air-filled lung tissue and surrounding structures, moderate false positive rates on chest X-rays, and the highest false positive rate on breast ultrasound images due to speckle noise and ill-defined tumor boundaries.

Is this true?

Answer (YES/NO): NO